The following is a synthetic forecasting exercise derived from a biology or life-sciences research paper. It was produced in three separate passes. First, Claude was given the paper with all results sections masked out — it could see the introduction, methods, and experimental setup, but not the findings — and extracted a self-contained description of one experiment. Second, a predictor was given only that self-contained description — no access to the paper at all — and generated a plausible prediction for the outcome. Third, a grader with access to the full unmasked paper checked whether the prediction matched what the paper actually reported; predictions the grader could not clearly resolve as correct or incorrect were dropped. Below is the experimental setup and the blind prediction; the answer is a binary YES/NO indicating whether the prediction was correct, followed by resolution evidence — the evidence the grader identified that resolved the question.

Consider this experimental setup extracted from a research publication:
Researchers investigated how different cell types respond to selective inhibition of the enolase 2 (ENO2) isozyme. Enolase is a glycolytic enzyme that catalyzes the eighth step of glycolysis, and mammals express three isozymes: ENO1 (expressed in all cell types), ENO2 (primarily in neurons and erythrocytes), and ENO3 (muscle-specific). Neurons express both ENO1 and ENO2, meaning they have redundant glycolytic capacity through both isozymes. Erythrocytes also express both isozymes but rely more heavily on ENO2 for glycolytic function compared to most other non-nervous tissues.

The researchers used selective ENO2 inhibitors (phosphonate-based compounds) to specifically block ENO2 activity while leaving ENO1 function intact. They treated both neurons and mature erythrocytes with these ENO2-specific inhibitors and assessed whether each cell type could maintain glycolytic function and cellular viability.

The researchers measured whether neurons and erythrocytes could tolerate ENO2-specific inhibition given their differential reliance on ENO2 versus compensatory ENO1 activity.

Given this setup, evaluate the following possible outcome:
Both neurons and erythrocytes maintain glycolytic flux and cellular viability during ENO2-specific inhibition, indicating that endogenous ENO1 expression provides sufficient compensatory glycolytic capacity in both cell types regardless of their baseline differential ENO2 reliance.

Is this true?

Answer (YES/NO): NO